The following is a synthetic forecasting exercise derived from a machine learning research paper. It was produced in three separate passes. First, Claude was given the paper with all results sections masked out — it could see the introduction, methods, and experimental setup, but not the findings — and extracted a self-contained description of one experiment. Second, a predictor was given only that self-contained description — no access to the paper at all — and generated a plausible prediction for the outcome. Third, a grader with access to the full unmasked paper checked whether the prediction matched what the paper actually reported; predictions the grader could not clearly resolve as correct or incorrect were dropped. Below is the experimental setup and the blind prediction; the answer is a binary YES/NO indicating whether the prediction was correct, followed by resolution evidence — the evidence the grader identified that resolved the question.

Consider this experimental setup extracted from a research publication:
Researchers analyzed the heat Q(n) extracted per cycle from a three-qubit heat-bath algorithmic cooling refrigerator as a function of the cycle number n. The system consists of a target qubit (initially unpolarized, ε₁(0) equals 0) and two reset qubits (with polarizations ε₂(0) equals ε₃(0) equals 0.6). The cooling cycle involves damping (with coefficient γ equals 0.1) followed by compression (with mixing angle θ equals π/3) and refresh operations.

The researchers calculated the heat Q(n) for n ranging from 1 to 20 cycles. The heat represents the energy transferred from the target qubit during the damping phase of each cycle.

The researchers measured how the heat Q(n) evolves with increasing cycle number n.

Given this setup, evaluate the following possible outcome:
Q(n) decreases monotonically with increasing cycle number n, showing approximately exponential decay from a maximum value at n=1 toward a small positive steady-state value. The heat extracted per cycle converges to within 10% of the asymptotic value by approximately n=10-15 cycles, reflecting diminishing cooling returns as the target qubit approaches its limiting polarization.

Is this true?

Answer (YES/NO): NO